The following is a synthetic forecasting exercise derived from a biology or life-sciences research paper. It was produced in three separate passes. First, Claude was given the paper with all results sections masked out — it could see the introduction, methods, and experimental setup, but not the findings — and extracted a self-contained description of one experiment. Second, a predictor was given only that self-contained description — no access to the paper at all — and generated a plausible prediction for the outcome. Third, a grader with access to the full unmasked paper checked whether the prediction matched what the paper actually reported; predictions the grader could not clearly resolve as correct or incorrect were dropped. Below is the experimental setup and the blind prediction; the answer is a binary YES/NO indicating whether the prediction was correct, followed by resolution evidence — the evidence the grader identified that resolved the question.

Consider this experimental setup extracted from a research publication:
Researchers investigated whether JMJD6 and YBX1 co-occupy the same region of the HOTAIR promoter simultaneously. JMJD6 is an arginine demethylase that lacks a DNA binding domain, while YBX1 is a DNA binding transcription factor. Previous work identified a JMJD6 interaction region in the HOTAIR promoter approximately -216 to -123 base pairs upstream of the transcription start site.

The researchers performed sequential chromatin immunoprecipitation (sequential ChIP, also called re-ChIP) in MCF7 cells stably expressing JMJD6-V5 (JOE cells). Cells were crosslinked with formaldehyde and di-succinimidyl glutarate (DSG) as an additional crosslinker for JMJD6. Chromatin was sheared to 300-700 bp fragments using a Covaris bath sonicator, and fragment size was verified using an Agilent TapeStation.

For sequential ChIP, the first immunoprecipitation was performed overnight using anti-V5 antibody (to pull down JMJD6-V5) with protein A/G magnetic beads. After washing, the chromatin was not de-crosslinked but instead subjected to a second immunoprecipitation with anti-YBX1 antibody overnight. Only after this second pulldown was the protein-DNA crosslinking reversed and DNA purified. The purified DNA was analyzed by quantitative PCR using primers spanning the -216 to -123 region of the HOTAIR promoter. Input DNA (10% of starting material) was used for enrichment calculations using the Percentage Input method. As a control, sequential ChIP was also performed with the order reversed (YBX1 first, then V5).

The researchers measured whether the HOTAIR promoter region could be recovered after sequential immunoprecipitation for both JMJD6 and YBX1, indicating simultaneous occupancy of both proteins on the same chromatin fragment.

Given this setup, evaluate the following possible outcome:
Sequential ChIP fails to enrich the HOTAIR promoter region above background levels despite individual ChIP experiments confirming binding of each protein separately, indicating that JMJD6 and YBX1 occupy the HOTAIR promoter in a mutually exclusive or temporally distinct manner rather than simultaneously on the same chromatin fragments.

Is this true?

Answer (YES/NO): NO